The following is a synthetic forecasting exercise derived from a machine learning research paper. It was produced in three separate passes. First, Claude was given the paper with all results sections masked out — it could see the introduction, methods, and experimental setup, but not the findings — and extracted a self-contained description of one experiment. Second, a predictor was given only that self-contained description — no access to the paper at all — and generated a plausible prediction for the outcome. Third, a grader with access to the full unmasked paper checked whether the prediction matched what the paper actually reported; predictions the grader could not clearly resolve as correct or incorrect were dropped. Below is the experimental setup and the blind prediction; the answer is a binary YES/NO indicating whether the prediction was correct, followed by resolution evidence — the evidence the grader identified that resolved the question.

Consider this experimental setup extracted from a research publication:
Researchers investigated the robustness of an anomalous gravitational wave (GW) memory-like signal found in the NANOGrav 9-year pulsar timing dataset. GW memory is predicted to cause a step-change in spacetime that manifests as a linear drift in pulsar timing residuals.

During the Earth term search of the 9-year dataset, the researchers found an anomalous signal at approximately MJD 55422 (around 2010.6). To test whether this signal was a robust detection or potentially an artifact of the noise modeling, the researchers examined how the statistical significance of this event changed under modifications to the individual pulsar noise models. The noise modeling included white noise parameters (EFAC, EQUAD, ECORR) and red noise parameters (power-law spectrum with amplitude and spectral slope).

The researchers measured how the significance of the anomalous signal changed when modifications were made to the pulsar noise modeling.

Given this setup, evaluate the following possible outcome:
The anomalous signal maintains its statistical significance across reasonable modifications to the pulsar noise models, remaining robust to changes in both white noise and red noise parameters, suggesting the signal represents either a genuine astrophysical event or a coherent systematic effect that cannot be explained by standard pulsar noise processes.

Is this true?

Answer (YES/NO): NO